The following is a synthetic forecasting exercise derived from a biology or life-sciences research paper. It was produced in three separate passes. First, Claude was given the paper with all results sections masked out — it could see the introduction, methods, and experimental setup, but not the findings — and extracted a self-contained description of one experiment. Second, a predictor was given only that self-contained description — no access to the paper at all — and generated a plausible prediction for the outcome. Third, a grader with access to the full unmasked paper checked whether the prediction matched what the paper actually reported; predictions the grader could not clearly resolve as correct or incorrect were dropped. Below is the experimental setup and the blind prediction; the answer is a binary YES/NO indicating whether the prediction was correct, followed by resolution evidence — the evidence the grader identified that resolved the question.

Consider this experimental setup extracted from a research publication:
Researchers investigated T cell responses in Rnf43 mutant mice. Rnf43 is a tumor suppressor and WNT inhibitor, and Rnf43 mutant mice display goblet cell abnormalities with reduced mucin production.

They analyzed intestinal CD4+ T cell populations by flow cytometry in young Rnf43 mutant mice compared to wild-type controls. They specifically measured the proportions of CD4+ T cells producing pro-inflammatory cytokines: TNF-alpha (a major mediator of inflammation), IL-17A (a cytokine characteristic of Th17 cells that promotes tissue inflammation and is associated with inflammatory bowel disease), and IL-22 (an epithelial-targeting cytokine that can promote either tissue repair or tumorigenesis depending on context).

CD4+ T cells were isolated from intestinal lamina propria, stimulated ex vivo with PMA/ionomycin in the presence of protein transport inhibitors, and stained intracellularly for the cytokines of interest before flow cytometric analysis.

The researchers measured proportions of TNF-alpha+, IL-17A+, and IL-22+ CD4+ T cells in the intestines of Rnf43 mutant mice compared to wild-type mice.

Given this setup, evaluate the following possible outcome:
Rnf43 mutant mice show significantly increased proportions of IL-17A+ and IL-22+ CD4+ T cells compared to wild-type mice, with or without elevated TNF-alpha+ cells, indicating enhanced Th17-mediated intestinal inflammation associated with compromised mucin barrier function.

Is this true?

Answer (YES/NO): YES